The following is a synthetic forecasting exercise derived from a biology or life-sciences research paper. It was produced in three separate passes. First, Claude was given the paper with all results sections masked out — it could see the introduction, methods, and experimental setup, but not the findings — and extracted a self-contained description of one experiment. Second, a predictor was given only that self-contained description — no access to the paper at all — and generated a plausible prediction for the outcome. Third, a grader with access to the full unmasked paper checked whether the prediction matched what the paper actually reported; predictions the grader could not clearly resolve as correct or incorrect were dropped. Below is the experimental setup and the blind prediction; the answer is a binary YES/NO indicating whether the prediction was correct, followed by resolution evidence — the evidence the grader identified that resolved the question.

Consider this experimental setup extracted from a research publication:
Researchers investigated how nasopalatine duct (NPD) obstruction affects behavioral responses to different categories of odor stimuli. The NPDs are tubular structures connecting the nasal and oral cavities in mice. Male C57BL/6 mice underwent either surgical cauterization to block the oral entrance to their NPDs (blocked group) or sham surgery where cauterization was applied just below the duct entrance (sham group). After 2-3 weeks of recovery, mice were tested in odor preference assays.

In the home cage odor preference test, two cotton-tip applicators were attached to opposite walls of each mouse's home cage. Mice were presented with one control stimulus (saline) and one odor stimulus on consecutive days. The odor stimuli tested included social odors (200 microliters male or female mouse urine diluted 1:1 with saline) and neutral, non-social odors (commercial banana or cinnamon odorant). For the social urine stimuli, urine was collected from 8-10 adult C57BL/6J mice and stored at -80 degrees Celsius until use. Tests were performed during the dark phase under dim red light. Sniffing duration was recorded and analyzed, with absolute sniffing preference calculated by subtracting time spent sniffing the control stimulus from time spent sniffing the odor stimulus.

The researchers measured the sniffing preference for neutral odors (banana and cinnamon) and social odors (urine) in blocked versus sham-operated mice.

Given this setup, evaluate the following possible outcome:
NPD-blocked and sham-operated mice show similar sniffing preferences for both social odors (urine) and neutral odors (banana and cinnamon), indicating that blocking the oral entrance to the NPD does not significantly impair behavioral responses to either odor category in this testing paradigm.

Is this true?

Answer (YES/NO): NO